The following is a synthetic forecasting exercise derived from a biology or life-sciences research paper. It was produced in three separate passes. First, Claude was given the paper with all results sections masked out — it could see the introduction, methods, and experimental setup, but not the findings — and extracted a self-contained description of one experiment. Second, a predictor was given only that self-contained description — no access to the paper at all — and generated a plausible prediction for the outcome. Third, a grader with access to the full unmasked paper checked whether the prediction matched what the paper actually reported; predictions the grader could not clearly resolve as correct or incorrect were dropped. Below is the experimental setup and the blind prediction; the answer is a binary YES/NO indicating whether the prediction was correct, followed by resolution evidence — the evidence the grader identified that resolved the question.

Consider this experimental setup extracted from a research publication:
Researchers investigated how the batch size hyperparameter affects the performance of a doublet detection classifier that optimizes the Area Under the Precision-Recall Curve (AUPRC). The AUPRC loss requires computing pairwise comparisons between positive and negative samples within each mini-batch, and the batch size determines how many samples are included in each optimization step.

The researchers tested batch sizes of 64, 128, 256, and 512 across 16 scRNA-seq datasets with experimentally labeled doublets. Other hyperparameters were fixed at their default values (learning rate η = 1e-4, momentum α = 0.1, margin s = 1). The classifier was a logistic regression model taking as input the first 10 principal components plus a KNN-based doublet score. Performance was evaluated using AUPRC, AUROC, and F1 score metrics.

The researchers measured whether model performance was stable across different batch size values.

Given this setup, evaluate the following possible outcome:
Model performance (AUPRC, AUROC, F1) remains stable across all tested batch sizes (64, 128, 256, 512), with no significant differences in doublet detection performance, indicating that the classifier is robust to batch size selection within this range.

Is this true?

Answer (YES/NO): YES